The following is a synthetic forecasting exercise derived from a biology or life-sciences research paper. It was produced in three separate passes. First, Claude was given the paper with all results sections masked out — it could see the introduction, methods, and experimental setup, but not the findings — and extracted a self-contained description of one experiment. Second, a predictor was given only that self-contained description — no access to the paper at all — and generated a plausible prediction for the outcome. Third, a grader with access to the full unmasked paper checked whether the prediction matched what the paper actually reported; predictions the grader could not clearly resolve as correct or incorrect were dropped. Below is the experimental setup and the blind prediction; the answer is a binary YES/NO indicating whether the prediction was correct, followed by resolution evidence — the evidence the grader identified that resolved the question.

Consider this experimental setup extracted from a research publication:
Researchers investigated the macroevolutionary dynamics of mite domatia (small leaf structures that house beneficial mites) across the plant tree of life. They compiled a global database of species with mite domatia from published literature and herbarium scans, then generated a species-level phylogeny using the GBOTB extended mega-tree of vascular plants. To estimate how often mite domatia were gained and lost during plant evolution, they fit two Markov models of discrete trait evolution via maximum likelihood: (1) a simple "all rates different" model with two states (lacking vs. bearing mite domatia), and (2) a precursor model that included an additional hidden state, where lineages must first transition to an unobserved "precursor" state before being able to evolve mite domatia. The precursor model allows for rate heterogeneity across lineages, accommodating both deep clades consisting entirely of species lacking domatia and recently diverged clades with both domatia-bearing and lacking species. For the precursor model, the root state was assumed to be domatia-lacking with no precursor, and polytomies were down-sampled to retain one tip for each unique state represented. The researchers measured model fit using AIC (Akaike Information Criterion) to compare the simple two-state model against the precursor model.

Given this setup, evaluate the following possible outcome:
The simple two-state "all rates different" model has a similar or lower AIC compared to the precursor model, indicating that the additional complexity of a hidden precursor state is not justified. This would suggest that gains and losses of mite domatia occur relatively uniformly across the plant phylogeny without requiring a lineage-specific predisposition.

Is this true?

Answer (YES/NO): NO